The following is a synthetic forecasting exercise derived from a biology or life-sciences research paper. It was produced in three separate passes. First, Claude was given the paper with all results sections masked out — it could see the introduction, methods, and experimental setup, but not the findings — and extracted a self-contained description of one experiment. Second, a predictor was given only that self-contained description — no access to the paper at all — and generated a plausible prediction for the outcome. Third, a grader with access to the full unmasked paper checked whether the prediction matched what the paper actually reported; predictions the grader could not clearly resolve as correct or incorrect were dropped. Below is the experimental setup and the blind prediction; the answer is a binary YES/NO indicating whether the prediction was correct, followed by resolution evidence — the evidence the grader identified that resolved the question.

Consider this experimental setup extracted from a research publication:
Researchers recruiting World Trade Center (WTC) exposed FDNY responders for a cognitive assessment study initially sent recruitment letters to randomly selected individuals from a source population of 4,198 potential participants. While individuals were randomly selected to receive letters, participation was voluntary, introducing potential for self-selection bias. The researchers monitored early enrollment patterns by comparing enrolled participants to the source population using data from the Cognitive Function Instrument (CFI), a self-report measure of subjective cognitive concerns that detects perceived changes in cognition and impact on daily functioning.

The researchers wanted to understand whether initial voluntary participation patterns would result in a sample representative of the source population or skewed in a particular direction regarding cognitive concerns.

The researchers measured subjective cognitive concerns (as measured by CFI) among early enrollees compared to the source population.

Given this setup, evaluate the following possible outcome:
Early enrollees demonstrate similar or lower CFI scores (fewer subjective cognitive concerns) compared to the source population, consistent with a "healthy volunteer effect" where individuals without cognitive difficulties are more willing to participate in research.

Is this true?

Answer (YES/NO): NO